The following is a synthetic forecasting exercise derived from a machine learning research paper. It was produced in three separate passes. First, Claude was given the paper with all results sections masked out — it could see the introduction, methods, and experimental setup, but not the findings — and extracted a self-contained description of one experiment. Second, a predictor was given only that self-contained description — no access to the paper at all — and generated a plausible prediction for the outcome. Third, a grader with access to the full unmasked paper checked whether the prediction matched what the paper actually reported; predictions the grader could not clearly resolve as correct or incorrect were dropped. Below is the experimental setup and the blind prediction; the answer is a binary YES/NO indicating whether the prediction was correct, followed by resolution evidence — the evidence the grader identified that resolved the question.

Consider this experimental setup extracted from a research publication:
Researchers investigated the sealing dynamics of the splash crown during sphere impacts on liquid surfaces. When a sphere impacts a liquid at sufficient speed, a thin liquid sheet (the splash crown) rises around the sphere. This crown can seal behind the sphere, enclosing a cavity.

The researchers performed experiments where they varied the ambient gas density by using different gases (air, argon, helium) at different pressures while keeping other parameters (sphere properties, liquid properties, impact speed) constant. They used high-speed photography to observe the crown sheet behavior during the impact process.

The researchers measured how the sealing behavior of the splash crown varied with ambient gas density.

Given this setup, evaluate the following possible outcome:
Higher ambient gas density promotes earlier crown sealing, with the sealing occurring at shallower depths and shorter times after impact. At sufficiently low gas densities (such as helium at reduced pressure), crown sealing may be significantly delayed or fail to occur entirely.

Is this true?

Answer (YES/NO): NO